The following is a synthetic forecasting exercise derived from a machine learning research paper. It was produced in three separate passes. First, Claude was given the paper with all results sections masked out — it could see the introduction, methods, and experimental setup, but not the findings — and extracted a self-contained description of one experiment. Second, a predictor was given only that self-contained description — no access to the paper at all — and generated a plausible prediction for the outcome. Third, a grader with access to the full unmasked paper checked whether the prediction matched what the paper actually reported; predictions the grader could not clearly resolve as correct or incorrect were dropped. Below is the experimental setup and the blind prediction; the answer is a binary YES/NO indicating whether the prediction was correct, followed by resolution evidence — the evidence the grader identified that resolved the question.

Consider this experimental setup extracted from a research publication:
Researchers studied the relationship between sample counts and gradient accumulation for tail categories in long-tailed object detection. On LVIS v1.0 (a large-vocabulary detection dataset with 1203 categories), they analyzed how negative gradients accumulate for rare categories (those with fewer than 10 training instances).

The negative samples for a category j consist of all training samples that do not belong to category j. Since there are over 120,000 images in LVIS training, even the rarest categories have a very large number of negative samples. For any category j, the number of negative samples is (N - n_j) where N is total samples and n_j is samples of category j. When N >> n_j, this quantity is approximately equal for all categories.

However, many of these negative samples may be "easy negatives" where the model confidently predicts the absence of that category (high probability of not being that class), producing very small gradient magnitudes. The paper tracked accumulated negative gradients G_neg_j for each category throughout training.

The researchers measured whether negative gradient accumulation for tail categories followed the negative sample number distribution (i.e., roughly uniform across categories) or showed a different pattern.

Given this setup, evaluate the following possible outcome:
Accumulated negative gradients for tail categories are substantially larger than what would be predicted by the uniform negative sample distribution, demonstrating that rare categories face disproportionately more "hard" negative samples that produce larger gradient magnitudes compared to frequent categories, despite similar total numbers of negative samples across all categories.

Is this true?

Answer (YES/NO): NO